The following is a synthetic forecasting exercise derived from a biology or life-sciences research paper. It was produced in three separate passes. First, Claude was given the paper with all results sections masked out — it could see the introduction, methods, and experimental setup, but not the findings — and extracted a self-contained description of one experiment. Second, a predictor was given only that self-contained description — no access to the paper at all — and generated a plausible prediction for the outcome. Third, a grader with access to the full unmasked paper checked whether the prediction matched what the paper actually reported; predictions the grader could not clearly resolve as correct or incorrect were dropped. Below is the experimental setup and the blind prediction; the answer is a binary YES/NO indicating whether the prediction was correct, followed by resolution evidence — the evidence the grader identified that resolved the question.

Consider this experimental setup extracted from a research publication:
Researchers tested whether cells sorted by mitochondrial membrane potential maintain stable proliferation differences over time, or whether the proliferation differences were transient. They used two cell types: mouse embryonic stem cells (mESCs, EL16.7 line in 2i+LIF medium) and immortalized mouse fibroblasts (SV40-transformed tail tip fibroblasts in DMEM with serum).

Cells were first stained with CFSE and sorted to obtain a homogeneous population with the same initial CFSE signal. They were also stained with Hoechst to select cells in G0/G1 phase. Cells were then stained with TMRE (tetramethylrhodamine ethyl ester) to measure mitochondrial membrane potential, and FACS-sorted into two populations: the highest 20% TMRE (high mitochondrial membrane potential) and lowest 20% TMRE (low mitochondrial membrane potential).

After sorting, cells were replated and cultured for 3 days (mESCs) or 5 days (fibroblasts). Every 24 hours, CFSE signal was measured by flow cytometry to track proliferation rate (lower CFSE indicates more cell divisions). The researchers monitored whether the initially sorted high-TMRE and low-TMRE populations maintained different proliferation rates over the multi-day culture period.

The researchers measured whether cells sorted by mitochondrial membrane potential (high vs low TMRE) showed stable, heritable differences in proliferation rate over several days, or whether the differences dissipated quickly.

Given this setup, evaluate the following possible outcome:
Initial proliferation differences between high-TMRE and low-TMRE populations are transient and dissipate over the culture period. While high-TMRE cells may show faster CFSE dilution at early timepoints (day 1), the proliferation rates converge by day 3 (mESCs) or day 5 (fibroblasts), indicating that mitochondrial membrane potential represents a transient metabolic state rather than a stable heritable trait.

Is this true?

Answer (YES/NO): NO